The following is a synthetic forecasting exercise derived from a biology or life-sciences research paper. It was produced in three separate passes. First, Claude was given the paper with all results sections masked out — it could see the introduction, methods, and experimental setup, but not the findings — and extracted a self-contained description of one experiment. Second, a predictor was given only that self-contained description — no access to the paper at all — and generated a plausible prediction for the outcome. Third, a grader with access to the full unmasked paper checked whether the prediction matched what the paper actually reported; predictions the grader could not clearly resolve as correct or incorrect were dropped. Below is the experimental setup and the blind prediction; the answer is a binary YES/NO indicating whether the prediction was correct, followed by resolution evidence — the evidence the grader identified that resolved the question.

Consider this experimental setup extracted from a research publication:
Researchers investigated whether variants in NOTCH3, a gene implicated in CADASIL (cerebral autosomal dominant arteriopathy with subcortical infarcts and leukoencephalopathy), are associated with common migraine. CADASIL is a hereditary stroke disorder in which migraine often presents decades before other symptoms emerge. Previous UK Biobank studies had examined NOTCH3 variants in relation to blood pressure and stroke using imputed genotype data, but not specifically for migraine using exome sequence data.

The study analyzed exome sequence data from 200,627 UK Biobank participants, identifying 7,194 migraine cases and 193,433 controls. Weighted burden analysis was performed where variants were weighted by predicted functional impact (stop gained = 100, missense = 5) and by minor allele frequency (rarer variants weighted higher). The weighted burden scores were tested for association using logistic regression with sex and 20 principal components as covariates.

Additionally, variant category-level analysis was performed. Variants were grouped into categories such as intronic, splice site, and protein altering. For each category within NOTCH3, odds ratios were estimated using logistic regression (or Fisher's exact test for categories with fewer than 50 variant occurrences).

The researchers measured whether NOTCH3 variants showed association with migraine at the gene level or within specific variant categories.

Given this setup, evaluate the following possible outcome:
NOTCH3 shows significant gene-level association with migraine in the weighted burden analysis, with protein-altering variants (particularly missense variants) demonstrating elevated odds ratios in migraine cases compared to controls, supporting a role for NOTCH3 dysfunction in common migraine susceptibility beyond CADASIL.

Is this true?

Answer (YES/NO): NO